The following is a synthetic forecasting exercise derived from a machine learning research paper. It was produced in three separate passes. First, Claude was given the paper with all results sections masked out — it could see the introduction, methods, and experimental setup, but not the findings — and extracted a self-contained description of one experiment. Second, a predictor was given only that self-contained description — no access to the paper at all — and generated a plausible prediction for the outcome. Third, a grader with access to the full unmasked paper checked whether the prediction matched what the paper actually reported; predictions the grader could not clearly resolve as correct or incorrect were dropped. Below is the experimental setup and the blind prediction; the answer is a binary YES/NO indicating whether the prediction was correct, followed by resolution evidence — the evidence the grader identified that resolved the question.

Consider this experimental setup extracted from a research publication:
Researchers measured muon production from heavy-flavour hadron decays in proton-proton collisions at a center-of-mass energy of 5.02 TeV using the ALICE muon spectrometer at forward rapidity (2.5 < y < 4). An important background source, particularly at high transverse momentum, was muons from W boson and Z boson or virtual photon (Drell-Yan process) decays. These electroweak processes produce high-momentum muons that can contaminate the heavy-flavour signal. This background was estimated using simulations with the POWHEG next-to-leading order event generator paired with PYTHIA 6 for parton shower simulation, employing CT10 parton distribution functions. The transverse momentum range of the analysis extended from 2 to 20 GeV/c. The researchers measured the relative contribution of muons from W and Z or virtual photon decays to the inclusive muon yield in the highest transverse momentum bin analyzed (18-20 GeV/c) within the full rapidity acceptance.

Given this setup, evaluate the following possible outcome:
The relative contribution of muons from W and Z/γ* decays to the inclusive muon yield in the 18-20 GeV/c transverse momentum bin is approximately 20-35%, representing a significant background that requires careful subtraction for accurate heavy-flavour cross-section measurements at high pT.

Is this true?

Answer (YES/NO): NO